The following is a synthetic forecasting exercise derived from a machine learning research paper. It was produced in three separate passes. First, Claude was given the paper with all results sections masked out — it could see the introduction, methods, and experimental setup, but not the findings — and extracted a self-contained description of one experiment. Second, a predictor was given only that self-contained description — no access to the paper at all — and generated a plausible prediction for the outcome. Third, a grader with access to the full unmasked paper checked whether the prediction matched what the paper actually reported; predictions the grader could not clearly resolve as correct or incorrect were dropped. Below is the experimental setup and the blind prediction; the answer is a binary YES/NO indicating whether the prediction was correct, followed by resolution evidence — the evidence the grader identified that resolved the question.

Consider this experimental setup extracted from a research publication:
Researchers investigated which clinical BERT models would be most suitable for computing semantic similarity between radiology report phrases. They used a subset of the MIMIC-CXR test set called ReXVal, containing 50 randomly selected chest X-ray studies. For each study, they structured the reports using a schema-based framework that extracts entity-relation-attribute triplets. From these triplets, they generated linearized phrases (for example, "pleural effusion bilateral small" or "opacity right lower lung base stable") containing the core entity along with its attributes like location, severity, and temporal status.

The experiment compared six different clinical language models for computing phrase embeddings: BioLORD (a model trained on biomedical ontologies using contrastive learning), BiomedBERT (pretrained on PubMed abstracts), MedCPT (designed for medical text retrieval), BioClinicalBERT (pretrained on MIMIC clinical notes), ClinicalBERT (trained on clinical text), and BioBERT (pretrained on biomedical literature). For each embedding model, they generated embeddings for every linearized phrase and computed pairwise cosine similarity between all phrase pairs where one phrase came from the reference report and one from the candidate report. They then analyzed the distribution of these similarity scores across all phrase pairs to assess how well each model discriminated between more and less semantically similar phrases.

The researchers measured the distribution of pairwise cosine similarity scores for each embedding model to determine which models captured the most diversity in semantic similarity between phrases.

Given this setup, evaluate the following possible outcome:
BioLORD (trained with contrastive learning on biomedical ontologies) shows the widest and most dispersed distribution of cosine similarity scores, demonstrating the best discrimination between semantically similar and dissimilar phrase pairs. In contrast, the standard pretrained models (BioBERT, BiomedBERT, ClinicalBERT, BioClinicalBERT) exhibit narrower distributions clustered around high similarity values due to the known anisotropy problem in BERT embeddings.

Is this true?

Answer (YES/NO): YES